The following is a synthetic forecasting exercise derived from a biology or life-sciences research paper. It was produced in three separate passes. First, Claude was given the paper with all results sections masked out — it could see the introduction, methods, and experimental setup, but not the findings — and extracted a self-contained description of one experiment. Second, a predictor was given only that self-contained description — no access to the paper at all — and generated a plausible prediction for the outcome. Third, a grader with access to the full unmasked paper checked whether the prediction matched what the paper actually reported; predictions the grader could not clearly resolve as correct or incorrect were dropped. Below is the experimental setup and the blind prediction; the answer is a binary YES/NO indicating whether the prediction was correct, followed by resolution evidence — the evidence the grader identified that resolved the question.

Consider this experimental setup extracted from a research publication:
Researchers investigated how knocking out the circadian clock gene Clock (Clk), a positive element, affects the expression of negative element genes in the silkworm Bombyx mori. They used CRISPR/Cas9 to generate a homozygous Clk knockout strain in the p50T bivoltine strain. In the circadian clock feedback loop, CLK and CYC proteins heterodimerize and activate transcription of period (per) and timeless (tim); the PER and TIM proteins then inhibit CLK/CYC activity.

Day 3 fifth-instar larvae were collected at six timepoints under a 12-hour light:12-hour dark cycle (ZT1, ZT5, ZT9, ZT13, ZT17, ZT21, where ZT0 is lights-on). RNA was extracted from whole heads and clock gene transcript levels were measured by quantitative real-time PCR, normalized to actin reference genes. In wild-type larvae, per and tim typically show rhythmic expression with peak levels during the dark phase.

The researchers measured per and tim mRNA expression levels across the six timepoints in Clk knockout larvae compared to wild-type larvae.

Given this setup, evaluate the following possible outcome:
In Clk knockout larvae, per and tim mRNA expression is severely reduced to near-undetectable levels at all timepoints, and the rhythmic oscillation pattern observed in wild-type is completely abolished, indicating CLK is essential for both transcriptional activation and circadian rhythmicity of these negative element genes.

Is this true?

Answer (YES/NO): NO